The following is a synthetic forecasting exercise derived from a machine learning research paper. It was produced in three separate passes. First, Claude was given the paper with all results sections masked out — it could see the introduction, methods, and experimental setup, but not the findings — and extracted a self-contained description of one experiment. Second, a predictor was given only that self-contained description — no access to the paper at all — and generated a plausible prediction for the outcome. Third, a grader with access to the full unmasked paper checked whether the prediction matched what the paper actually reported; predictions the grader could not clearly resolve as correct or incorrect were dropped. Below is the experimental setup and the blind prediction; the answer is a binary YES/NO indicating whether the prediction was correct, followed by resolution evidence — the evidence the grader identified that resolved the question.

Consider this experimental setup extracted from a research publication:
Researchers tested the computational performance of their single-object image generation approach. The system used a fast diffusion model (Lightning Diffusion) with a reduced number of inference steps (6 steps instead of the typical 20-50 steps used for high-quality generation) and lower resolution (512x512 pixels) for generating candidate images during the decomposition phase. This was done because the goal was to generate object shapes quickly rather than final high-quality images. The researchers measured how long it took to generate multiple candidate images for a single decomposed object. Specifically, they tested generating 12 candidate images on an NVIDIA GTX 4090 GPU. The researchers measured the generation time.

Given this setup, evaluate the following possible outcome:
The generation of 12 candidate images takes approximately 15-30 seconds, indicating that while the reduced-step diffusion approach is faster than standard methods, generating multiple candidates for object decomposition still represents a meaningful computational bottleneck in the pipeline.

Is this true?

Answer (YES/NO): NO